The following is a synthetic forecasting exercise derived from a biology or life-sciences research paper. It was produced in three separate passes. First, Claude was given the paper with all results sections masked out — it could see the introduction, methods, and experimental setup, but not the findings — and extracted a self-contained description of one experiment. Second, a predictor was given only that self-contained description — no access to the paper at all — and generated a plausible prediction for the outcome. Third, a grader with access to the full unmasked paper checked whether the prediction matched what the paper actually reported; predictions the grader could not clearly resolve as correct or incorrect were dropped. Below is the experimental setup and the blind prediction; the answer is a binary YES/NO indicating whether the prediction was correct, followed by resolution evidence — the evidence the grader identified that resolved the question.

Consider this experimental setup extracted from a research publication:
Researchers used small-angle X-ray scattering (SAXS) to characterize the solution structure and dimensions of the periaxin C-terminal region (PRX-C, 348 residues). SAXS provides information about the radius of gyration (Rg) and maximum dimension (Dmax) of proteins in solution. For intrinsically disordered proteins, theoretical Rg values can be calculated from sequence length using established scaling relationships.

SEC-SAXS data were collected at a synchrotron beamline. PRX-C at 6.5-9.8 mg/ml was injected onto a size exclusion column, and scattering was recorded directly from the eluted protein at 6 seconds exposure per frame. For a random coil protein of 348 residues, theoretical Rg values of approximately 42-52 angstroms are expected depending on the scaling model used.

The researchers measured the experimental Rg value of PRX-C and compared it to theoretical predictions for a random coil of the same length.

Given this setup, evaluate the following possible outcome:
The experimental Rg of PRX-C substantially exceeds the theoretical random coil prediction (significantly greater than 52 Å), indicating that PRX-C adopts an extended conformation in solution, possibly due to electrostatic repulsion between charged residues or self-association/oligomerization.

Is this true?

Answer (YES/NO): NO